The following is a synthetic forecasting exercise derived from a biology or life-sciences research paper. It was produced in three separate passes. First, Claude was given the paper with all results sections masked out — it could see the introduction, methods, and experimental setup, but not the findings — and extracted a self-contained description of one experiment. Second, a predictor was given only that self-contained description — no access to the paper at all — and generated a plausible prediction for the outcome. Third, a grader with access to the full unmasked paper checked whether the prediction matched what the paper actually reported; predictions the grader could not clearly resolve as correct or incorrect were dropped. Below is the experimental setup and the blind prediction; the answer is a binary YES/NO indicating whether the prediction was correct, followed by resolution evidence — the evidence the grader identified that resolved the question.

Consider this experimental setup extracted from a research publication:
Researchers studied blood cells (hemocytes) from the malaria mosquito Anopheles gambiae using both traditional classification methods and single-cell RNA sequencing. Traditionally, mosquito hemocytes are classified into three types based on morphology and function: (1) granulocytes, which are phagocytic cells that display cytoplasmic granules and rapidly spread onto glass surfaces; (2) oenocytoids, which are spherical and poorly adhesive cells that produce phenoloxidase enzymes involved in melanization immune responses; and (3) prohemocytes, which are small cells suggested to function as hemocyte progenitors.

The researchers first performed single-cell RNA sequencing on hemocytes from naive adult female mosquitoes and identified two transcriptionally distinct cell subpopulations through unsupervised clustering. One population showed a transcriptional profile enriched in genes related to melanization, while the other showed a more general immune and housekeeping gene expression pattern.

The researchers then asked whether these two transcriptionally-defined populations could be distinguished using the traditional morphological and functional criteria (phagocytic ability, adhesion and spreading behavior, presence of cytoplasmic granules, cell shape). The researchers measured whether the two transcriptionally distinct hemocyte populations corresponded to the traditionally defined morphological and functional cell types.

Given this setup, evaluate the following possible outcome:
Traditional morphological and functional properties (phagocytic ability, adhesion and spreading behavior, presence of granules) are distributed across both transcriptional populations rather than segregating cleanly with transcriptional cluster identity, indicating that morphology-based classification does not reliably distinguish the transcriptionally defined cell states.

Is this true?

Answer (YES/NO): YES